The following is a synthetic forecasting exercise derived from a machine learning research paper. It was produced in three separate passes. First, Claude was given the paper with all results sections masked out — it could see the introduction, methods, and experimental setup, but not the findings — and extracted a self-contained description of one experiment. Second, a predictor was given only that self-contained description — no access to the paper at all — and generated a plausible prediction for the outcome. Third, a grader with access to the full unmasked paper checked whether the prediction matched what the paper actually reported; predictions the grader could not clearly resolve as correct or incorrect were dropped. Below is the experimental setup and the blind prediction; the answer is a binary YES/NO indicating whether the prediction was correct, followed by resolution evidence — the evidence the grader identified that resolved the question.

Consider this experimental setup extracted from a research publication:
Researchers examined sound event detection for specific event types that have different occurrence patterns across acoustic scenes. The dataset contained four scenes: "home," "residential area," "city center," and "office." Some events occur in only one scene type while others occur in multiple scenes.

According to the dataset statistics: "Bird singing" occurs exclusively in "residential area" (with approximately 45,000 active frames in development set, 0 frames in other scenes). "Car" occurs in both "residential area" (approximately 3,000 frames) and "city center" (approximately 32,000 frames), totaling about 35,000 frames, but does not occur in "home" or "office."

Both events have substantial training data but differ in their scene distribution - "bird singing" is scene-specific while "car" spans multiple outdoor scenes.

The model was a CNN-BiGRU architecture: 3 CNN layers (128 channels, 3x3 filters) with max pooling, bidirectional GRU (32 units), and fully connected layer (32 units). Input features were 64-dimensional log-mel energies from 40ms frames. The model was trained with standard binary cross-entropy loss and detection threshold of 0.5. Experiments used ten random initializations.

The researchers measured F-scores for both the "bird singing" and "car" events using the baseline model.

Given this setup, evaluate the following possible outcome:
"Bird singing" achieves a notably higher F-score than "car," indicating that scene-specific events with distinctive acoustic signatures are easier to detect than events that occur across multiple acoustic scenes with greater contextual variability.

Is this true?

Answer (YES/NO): NO